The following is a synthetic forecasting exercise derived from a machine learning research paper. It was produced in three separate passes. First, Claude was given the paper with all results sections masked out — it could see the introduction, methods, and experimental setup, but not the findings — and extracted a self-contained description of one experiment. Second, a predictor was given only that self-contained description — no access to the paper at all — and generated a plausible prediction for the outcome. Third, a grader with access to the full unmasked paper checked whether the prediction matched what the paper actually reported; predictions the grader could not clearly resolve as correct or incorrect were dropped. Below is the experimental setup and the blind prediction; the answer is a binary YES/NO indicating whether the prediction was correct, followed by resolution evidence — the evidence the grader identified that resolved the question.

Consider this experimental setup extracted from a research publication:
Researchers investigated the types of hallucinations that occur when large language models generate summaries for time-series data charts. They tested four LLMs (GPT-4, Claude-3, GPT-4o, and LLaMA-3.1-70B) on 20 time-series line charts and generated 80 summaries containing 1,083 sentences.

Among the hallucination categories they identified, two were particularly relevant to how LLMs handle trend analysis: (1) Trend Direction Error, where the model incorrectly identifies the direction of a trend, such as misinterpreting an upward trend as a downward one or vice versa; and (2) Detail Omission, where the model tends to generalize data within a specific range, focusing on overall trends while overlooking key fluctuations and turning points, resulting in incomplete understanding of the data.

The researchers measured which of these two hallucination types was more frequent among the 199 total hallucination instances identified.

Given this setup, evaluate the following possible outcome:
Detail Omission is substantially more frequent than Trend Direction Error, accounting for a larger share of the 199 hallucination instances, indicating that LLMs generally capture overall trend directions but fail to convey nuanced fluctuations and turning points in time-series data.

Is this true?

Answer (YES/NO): NO